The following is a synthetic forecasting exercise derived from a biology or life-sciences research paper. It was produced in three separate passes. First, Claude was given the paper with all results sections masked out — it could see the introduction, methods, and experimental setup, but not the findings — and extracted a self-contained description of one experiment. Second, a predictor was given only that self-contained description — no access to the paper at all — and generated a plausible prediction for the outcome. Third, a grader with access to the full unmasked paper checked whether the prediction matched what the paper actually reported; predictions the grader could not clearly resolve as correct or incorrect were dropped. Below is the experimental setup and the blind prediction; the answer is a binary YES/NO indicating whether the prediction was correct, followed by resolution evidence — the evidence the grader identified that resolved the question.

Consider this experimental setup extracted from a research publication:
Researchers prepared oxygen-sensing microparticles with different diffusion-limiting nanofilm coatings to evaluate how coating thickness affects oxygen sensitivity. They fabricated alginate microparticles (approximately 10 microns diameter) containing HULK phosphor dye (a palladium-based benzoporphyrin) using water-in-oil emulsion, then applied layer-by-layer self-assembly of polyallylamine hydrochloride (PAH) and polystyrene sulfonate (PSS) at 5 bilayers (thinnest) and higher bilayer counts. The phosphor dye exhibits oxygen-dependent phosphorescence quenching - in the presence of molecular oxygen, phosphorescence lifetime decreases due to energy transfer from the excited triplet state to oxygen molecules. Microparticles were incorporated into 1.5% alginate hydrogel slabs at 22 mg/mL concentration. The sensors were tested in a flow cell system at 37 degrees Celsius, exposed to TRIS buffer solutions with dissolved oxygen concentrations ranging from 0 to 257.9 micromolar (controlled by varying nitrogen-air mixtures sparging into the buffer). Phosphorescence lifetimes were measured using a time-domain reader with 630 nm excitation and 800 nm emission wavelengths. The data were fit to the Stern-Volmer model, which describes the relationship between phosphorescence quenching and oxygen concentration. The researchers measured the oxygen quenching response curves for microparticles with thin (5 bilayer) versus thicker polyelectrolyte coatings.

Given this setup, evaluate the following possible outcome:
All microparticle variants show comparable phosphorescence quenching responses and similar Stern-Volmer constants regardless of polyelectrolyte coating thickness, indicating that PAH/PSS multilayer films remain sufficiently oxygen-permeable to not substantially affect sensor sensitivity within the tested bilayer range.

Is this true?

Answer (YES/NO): YES